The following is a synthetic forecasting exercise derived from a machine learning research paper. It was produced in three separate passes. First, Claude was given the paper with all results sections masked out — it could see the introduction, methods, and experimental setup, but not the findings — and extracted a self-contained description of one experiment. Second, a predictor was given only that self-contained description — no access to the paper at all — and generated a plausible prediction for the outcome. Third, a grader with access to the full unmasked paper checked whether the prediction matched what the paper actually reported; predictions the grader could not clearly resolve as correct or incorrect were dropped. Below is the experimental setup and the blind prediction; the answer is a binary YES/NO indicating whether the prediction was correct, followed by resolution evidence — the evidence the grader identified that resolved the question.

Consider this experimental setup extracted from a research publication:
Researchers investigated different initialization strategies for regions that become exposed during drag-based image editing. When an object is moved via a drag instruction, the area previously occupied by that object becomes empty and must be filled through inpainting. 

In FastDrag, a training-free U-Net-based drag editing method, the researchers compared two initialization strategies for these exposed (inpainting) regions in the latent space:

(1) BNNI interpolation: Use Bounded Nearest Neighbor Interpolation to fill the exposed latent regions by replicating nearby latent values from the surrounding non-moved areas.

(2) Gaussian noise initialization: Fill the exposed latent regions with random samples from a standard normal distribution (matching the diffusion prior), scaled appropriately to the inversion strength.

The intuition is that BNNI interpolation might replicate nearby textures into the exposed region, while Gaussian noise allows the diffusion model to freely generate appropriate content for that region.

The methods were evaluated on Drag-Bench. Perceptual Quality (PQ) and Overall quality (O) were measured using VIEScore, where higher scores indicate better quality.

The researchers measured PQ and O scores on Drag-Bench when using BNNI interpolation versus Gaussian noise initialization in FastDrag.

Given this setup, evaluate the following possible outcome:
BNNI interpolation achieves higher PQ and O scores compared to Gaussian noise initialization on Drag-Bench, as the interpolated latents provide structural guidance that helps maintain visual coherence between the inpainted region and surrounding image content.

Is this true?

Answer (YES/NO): NO